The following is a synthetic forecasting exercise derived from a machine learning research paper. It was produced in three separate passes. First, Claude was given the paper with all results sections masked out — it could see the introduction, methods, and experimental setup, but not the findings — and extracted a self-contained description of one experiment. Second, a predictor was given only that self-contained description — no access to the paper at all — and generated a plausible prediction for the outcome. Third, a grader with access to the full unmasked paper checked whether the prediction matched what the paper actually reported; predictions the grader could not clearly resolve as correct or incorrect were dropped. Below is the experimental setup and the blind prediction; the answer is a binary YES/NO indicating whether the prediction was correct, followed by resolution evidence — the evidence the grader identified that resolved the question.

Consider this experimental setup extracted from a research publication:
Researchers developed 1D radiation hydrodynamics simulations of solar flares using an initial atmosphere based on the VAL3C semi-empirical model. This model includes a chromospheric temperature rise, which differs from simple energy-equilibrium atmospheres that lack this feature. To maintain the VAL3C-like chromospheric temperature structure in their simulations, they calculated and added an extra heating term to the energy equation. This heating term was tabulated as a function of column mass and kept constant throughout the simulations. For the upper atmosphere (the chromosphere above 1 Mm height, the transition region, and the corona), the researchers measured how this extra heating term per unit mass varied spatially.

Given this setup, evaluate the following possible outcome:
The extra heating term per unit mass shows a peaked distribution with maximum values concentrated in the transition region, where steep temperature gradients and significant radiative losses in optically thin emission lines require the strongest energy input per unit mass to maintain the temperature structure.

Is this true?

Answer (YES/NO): NO